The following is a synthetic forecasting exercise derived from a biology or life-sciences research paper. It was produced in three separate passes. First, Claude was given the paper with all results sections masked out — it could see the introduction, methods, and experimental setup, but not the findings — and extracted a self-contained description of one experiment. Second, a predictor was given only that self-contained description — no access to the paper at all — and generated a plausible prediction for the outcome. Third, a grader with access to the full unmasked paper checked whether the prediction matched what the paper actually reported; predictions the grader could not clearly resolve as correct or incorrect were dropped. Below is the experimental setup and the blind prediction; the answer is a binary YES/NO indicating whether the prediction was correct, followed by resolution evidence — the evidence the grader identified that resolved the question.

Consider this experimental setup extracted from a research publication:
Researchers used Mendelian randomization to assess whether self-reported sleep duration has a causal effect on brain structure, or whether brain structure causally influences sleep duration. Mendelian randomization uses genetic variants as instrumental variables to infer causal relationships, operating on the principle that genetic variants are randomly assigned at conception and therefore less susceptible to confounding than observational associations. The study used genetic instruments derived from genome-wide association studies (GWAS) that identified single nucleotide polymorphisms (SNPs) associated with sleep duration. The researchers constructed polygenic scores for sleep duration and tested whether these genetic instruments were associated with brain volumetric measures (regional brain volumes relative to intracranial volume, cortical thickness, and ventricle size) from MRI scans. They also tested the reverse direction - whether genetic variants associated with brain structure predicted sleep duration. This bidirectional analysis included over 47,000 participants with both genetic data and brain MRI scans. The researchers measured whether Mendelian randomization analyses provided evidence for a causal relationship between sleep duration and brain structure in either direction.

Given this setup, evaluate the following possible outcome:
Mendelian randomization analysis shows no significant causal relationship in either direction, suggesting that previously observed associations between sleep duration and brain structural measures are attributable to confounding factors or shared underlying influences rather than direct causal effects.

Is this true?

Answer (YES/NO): NO